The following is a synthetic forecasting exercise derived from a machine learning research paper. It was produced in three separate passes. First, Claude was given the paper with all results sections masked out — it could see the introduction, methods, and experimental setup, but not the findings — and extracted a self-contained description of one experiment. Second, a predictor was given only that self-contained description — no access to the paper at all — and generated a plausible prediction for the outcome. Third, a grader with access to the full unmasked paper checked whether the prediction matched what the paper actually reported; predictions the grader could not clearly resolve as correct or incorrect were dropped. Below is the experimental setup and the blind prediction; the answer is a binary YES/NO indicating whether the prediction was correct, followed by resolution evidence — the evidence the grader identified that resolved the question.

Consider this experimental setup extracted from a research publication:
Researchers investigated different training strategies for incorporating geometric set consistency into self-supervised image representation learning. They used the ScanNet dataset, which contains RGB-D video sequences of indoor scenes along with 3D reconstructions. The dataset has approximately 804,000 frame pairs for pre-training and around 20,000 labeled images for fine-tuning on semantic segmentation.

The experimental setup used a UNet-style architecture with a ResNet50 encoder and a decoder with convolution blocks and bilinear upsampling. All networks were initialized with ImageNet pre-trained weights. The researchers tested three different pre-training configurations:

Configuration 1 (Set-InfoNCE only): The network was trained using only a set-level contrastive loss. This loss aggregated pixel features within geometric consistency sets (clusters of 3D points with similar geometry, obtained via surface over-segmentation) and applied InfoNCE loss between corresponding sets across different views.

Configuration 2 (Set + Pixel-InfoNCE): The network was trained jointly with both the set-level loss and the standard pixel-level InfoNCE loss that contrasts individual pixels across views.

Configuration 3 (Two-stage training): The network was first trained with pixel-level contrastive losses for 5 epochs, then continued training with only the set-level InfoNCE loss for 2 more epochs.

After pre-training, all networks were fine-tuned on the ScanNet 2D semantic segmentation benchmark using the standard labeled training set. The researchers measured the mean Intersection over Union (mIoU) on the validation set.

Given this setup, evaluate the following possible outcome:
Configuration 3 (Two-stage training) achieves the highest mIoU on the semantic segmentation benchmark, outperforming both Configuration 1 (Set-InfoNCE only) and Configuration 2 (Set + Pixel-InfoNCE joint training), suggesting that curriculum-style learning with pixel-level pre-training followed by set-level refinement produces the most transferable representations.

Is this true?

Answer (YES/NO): YES